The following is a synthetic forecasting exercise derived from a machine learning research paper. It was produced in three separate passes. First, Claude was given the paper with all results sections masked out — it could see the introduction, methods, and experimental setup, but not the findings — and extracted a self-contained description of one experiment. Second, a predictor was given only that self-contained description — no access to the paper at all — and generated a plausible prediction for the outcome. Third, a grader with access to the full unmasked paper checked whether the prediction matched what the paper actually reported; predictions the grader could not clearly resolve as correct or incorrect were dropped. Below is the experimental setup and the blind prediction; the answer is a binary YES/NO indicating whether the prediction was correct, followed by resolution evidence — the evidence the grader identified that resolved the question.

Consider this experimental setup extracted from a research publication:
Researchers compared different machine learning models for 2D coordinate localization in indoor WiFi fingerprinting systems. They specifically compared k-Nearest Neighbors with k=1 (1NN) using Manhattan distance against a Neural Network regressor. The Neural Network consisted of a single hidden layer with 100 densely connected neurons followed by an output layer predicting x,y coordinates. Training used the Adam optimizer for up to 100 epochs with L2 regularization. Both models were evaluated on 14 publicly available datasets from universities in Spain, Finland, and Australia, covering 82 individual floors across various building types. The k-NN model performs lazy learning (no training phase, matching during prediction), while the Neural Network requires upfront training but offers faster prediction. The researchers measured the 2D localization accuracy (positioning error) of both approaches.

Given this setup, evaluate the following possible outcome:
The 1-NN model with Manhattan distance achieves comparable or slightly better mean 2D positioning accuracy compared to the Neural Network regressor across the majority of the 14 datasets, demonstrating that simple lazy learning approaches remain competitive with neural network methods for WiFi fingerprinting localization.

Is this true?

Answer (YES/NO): YES